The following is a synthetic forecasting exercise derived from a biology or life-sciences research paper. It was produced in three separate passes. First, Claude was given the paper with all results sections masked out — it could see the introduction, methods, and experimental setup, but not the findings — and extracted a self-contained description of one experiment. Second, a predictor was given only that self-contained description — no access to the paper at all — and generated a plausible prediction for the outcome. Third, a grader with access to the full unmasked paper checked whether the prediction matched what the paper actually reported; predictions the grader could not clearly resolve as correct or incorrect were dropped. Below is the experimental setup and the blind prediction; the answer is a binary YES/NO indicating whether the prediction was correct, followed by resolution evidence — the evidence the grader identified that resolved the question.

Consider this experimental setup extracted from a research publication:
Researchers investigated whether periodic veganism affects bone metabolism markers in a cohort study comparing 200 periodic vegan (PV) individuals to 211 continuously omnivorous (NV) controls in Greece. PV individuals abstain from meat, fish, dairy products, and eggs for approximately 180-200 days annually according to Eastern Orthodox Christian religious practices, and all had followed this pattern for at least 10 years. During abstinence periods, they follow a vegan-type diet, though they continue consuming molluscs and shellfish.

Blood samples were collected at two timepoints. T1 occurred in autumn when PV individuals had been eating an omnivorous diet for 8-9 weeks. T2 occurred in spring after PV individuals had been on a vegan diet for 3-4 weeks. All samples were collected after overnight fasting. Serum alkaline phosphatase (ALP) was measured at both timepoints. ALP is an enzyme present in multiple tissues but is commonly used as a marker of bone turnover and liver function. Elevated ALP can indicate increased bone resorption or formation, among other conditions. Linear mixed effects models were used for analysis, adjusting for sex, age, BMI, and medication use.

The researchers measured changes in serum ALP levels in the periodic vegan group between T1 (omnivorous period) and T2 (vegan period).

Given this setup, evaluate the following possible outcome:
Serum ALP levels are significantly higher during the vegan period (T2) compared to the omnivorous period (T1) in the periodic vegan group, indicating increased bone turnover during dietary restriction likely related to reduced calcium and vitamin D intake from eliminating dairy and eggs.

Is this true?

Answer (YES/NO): YES